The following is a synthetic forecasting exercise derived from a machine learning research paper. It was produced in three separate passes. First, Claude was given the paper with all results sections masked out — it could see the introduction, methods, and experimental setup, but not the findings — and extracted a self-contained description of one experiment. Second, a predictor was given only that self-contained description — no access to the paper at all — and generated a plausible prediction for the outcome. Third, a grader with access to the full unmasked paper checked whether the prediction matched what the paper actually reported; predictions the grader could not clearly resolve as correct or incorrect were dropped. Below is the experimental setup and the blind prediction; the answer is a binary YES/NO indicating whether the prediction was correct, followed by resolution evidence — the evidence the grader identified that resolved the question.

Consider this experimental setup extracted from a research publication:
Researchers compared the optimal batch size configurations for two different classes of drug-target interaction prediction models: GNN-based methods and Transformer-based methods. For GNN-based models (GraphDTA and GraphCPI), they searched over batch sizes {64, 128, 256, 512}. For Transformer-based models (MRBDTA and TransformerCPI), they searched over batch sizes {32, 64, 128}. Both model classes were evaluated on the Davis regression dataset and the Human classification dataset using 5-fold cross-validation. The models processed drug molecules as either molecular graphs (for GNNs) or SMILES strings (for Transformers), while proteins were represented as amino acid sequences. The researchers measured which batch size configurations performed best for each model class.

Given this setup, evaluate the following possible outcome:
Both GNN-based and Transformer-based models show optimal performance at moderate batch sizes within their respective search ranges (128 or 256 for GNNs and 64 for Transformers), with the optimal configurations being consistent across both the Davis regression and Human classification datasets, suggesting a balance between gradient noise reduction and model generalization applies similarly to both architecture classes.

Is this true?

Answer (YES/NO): NO